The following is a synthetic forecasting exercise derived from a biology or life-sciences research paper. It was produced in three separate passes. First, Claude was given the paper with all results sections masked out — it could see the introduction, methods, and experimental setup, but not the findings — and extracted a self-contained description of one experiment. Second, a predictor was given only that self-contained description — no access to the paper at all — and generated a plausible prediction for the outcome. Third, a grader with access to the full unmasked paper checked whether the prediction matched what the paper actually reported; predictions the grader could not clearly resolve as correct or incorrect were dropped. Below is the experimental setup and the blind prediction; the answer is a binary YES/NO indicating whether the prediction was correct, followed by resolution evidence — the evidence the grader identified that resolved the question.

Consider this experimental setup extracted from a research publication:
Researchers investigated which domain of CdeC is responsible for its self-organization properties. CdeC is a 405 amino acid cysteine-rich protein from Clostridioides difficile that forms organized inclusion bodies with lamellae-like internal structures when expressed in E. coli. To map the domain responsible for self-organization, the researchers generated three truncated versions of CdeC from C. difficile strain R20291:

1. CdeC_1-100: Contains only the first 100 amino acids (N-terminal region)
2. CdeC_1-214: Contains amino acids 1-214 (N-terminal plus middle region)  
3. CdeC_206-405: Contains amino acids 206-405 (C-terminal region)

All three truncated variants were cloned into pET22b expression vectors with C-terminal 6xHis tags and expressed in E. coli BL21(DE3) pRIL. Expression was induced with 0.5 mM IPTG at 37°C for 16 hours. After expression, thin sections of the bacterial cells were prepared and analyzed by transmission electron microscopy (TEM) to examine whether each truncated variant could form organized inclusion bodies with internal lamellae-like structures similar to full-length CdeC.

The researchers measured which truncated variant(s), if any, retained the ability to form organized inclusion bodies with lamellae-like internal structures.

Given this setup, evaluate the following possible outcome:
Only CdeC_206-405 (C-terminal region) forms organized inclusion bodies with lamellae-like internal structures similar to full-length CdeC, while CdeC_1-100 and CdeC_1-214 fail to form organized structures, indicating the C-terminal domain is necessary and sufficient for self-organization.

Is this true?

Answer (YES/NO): NO